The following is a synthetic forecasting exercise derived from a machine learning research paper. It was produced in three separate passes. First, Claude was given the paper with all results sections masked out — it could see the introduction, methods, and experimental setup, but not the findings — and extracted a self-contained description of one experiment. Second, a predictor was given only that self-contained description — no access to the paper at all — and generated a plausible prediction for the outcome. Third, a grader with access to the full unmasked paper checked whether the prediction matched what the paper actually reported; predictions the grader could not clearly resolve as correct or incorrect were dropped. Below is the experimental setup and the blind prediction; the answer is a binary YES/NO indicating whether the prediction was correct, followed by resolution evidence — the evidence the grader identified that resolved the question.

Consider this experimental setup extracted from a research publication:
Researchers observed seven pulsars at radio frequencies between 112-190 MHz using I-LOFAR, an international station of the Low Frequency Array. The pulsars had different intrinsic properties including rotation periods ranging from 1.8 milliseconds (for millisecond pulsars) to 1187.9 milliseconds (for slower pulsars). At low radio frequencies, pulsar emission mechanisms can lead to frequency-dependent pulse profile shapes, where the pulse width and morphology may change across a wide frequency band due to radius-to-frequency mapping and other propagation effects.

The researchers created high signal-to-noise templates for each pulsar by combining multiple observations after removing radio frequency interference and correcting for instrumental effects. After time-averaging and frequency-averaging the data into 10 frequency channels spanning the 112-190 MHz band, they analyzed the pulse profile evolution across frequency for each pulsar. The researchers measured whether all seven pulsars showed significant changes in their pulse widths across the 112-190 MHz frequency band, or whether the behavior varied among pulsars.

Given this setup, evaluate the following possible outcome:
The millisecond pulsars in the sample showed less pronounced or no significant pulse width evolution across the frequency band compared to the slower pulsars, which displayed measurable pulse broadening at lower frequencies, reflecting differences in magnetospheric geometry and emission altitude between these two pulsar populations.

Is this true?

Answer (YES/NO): NO